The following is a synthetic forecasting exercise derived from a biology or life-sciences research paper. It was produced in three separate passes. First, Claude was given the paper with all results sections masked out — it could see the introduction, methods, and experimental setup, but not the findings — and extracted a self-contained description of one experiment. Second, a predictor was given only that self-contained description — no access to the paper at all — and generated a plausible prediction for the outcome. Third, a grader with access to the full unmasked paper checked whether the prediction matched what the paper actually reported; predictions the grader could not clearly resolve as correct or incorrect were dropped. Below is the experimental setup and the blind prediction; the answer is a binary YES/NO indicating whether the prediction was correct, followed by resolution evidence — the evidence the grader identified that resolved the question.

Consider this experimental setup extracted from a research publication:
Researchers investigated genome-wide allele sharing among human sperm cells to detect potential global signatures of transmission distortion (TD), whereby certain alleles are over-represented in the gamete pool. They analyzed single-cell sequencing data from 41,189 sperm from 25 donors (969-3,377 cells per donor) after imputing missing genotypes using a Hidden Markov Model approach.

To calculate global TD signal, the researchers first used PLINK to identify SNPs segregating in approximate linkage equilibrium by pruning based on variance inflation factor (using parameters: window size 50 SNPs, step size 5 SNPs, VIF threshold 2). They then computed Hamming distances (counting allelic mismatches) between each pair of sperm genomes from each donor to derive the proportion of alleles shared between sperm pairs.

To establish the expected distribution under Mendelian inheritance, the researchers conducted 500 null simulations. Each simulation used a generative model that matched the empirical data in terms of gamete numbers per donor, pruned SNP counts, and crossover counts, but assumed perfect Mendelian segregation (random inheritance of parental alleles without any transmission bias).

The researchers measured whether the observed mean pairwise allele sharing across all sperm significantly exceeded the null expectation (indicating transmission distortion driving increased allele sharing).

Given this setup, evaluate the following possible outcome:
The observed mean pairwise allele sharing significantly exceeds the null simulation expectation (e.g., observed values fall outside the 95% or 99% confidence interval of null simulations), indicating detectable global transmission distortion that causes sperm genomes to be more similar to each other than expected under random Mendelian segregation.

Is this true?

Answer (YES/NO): NO